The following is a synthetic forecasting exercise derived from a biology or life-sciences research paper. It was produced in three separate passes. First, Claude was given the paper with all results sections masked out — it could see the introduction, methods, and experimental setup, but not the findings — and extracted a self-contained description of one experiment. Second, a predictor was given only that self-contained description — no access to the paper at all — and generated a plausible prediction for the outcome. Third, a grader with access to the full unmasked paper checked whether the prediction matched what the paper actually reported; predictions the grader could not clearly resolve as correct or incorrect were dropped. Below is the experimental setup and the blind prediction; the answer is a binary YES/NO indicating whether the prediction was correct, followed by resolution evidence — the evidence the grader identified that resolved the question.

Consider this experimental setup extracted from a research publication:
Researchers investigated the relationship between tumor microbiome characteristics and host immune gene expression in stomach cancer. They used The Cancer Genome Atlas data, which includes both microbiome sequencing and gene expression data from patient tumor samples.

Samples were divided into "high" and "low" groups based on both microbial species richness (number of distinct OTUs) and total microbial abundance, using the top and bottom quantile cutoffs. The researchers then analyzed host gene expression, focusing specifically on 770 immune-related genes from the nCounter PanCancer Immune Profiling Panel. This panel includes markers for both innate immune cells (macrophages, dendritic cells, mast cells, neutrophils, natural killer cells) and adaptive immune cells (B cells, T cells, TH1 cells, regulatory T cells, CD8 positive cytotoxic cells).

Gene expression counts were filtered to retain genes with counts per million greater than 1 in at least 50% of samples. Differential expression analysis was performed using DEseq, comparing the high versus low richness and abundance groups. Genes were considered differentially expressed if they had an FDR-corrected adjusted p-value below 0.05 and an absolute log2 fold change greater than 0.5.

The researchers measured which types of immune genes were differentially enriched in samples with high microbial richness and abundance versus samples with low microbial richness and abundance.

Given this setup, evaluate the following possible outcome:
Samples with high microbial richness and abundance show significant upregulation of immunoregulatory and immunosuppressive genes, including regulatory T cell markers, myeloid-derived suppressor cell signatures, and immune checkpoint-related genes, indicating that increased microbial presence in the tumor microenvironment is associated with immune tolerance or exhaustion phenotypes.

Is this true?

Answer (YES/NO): NO